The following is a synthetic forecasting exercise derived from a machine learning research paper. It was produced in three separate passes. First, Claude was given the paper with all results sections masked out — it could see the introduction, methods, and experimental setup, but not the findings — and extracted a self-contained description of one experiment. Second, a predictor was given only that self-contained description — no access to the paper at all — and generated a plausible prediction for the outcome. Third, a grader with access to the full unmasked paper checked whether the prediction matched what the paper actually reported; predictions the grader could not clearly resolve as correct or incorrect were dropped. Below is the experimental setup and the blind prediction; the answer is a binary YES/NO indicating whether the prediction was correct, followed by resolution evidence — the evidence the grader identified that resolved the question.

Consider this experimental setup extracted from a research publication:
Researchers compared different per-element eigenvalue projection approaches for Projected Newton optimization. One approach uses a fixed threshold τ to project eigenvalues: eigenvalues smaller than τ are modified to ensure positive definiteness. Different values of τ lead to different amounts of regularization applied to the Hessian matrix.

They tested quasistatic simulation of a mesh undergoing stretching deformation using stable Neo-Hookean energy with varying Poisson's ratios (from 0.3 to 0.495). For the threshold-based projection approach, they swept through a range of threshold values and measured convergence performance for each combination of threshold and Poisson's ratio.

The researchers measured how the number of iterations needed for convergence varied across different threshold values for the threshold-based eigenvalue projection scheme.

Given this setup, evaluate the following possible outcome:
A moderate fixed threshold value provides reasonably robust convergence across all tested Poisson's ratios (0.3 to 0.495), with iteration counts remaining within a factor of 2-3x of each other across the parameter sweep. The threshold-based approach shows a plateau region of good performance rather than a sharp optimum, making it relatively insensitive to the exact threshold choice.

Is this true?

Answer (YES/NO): NO